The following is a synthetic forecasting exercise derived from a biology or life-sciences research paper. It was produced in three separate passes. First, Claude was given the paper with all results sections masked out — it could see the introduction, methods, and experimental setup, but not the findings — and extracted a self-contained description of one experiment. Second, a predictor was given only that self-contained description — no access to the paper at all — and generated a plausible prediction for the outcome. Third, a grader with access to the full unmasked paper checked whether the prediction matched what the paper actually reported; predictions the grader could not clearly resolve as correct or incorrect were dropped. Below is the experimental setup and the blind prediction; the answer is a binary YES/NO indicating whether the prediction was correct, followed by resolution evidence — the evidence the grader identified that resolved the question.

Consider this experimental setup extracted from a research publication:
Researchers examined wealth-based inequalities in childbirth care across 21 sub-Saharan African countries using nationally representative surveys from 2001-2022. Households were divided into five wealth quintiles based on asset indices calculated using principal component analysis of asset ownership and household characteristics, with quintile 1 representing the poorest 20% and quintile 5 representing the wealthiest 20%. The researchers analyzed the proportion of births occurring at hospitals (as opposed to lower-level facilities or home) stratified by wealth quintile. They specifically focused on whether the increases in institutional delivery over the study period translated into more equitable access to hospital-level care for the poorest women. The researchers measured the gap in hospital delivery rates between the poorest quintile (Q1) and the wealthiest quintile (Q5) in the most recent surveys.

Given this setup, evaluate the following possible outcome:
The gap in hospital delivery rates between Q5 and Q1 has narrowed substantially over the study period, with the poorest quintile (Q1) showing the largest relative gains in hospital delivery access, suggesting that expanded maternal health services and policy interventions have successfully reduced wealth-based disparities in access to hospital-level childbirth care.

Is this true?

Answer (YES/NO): NO